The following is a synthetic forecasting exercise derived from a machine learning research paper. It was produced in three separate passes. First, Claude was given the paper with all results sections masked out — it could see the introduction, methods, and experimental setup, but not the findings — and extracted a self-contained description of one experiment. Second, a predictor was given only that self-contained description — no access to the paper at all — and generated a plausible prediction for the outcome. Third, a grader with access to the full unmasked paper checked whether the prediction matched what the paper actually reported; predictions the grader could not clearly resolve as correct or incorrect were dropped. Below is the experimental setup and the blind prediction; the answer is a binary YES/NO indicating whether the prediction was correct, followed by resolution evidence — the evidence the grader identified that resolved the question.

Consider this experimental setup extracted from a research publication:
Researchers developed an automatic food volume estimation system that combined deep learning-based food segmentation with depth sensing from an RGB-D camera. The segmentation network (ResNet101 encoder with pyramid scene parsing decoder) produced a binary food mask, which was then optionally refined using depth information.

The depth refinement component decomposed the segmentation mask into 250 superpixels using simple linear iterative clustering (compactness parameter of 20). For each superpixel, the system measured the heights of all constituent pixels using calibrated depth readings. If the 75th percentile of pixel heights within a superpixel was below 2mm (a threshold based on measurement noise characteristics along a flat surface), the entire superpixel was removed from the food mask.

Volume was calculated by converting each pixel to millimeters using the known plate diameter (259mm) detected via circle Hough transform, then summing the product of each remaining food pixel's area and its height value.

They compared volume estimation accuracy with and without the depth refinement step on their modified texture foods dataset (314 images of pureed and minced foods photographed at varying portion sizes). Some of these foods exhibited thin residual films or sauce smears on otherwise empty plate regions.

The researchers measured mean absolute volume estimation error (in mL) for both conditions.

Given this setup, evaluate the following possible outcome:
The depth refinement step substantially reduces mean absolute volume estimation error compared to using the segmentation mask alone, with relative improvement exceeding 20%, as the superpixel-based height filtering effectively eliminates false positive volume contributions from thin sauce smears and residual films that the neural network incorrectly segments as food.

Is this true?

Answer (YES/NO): NO